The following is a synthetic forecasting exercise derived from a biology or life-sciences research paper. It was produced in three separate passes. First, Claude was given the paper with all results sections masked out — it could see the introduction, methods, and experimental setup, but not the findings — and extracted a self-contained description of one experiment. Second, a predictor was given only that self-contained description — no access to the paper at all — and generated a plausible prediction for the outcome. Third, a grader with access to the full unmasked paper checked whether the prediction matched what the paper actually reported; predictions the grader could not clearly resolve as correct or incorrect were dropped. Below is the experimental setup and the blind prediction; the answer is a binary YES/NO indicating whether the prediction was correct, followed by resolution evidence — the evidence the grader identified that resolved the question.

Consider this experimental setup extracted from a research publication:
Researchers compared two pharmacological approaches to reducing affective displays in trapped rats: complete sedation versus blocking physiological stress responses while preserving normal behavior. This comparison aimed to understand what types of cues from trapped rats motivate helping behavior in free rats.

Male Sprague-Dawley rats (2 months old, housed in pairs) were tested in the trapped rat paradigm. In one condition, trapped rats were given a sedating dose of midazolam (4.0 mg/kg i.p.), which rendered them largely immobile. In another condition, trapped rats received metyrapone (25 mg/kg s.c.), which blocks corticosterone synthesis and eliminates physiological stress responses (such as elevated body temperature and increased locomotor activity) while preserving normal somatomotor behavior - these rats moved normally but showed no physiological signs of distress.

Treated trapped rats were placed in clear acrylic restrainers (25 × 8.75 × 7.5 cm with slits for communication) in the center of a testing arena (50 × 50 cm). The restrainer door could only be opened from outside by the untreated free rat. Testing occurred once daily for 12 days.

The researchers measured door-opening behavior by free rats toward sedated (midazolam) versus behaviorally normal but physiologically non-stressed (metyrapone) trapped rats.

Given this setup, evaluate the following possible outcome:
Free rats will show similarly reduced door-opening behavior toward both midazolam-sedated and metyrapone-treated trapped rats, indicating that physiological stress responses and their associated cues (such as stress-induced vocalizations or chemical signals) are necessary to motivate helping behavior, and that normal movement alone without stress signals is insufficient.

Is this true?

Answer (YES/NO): NO